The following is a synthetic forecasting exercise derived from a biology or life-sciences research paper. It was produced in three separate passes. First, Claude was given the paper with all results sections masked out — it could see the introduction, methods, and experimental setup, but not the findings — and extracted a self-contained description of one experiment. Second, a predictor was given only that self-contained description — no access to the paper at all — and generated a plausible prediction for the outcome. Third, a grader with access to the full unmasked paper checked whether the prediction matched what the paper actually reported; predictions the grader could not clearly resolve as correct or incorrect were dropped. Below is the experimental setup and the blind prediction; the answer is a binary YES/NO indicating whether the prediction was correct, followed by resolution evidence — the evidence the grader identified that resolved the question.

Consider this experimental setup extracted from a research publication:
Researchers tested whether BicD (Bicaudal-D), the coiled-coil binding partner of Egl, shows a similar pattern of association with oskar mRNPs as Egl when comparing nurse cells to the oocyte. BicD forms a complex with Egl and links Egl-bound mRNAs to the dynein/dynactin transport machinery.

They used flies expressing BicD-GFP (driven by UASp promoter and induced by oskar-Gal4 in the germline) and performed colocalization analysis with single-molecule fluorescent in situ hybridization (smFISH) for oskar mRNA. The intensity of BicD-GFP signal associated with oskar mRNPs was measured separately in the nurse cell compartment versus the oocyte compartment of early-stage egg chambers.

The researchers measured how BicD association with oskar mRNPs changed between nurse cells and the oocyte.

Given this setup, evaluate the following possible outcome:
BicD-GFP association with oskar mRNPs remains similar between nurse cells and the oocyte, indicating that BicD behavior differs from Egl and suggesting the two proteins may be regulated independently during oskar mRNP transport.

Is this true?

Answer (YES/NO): YES